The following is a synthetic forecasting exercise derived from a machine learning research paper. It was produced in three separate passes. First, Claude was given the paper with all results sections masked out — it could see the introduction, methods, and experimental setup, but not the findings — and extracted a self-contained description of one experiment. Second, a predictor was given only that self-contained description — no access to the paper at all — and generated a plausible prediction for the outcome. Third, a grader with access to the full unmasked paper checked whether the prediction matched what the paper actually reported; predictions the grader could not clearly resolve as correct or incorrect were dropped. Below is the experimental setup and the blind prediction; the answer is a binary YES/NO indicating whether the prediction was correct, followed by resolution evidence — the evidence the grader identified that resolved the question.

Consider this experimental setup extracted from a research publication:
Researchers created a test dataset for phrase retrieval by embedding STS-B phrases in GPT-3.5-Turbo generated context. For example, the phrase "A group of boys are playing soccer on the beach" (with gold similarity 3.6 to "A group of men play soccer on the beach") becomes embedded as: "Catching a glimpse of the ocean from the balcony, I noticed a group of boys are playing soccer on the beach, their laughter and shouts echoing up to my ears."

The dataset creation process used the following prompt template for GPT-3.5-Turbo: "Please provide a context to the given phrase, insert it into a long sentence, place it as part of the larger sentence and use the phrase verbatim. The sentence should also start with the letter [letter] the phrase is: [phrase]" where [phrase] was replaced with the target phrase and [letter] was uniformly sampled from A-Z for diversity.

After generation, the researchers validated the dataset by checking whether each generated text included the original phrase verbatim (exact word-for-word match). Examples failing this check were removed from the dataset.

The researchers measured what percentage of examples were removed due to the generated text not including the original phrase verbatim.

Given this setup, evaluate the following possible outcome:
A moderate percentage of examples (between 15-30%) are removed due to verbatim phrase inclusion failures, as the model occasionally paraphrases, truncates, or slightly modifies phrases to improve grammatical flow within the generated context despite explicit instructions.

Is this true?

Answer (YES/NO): YES